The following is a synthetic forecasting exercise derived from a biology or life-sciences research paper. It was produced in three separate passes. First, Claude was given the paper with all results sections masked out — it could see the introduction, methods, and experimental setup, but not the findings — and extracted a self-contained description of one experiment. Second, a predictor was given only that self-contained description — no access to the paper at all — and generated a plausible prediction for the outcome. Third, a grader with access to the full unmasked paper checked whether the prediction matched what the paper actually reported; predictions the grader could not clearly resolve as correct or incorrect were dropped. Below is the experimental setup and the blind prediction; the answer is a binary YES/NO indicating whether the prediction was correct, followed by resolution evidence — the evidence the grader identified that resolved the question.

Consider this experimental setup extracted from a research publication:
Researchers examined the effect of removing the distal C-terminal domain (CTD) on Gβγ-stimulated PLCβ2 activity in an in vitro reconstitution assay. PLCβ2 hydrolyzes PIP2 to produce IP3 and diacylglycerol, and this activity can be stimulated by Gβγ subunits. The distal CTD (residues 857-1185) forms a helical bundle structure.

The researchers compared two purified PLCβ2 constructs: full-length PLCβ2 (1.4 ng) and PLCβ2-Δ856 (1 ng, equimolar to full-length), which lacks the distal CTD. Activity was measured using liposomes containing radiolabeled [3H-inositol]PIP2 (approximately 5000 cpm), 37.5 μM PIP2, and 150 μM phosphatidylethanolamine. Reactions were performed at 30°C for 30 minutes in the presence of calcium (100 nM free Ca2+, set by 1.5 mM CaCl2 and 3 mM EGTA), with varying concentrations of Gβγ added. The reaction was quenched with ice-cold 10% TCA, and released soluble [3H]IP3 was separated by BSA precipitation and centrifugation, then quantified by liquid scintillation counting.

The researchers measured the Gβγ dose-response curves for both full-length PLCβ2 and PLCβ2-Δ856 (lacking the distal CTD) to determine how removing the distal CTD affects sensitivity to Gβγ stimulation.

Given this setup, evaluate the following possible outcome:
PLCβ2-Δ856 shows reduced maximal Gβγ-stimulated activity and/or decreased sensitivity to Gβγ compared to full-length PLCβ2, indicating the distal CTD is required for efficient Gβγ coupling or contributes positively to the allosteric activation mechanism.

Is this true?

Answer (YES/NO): NO